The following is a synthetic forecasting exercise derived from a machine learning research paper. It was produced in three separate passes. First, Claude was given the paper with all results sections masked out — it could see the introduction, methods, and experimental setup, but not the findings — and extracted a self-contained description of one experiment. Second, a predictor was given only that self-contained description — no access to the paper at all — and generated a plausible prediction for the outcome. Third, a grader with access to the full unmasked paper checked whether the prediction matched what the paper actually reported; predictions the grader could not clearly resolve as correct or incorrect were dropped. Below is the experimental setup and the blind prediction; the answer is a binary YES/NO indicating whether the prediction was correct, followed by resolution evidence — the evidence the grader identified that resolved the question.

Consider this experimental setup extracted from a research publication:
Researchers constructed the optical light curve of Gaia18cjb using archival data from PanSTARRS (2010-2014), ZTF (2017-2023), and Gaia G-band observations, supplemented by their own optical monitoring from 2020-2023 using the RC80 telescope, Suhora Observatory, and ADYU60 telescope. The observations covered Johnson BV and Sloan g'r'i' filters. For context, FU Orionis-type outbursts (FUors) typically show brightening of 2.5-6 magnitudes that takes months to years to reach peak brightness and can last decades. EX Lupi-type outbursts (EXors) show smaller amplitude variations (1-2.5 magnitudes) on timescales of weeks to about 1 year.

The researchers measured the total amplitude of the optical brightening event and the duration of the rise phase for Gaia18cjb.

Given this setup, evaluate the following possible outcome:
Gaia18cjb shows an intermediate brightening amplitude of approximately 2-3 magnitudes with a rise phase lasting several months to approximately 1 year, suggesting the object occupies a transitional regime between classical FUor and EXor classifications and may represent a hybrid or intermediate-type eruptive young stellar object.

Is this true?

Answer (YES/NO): NO